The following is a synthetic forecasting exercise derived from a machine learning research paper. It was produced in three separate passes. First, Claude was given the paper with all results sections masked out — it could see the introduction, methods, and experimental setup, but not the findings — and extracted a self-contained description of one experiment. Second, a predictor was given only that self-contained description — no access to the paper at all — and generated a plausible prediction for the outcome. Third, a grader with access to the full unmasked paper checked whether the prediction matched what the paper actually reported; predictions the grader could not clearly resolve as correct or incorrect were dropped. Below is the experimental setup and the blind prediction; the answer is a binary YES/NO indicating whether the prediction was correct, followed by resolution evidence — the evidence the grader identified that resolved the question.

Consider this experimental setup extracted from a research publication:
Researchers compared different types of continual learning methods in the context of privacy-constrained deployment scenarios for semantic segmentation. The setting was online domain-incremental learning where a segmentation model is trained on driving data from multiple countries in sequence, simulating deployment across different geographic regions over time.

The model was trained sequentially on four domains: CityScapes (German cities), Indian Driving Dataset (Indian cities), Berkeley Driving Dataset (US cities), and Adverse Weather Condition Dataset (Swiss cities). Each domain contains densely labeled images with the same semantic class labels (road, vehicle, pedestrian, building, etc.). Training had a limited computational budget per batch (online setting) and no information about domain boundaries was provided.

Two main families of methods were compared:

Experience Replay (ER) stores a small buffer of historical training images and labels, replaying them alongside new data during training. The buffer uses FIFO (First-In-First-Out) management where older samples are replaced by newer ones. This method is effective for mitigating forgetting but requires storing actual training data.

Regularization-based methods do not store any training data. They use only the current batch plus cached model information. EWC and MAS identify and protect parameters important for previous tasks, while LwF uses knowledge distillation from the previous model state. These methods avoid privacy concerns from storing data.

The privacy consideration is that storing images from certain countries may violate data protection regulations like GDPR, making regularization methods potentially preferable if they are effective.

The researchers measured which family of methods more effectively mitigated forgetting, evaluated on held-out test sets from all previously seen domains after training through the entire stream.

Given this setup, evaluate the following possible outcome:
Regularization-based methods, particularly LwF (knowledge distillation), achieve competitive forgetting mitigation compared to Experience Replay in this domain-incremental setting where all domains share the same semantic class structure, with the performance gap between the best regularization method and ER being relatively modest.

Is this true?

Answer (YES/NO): NO